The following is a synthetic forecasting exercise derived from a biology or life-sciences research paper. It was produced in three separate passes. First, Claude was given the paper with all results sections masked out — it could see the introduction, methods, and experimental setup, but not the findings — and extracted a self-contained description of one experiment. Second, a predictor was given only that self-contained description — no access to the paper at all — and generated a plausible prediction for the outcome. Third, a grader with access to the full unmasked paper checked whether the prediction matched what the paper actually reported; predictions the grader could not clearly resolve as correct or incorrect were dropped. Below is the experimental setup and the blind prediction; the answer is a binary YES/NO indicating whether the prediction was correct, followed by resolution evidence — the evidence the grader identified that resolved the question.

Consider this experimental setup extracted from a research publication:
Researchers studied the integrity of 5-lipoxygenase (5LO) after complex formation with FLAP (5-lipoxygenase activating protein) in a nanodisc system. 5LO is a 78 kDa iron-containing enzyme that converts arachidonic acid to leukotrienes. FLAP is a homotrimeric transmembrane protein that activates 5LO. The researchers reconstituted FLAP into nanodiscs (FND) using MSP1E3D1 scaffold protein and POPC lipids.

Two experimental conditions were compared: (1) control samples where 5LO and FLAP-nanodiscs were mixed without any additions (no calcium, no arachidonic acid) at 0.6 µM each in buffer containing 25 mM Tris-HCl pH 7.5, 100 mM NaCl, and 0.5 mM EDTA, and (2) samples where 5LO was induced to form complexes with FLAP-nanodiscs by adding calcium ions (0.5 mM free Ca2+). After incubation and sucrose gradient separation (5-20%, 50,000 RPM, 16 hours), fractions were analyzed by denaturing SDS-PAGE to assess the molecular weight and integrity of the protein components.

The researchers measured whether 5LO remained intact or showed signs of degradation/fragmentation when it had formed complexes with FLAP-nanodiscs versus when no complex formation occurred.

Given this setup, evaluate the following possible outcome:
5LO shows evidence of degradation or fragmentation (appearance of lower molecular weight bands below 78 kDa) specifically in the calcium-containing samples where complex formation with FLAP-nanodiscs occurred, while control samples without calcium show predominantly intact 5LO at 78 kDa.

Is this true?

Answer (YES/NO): YES